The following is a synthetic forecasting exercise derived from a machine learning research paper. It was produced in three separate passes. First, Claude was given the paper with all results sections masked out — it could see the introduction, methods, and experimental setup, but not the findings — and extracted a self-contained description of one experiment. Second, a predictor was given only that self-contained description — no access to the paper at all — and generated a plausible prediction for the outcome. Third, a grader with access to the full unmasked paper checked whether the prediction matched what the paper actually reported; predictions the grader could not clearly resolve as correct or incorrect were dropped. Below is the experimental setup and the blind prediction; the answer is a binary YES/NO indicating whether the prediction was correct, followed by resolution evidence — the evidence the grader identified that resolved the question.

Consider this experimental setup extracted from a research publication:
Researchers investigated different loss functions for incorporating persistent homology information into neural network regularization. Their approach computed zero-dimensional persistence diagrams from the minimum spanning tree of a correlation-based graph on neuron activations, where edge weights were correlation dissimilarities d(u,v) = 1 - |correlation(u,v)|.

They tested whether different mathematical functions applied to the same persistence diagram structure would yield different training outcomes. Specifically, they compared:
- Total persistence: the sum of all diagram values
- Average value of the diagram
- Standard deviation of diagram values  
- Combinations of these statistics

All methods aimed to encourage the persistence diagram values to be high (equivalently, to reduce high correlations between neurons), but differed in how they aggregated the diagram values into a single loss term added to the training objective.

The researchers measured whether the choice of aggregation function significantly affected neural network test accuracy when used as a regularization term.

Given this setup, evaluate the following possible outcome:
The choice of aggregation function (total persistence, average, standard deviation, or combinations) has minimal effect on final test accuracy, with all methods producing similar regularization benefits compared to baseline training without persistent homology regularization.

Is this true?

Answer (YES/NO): NO